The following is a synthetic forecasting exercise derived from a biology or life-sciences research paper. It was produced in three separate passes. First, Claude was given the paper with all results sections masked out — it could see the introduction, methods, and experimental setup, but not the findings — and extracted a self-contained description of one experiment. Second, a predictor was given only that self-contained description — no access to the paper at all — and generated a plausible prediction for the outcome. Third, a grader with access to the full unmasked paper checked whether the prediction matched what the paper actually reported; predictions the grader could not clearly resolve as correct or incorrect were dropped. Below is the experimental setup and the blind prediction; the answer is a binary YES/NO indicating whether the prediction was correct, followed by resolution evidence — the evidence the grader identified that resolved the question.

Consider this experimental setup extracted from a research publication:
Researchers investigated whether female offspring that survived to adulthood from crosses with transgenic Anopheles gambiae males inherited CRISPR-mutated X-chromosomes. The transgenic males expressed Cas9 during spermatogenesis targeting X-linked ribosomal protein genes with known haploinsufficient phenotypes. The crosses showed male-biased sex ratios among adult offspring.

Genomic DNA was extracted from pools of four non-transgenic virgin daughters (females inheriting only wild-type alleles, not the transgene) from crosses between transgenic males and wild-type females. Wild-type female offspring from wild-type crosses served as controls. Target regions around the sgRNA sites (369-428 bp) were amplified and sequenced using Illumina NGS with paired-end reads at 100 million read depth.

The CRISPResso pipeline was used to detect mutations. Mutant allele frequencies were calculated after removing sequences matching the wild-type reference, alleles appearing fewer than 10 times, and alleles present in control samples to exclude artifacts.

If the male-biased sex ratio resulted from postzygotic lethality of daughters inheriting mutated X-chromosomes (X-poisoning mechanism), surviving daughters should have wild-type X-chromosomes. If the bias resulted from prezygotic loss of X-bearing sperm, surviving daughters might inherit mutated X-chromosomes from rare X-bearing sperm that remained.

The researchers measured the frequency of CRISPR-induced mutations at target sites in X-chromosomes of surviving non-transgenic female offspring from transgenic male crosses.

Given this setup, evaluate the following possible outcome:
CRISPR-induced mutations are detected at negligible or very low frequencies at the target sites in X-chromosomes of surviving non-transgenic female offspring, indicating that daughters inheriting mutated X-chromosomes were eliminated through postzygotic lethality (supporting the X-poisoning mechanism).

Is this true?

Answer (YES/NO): NO